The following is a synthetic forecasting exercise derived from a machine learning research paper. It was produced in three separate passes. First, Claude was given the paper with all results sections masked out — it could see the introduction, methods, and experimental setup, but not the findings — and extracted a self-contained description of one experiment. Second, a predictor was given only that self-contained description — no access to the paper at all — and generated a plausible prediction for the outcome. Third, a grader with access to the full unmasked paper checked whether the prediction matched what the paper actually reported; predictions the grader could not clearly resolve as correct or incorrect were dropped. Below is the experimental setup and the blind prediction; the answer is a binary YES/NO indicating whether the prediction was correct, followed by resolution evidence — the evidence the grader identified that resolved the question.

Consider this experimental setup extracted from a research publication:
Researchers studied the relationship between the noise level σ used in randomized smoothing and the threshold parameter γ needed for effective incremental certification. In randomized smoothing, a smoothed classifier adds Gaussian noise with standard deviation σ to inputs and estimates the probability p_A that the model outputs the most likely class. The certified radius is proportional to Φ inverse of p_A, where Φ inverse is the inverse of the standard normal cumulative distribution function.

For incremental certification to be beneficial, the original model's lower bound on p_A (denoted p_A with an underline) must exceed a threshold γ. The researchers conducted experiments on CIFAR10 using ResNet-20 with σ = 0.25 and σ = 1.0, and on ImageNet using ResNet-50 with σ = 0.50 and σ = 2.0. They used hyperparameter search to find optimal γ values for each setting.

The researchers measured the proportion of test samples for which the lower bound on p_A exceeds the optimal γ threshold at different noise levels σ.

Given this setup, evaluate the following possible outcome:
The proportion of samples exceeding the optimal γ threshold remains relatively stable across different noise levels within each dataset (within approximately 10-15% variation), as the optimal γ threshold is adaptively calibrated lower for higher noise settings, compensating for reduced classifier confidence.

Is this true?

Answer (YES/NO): NO